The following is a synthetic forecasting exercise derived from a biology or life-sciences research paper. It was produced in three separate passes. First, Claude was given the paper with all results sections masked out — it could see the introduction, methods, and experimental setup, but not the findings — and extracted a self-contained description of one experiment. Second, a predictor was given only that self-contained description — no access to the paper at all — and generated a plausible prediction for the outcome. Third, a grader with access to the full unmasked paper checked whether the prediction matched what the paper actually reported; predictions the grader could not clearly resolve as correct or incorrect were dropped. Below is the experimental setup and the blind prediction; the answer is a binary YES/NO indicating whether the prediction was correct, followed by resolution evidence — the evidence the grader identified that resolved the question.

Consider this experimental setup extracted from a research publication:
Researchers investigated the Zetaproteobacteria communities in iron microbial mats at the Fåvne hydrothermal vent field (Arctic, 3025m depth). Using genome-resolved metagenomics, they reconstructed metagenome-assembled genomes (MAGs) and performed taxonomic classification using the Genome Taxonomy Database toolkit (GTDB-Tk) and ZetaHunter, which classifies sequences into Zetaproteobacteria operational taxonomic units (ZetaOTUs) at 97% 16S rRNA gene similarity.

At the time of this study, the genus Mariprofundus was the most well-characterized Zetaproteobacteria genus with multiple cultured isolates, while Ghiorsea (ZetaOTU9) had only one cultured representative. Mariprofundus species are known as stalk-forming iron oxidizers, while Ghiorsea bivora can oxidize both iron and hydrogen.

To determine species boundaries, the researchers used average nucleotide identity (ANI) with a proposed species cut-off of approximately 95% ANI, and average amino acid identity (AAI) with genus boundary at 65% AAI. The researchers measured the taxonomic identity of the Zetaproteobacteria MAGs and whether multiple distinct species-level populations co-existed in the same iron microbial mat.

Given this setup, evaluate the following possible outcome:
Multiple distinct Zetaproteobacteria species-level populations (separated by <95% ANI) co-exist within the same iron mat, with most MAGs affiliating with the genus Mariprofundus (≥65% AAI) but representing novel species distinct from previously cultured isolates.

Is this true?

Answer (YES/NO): NO